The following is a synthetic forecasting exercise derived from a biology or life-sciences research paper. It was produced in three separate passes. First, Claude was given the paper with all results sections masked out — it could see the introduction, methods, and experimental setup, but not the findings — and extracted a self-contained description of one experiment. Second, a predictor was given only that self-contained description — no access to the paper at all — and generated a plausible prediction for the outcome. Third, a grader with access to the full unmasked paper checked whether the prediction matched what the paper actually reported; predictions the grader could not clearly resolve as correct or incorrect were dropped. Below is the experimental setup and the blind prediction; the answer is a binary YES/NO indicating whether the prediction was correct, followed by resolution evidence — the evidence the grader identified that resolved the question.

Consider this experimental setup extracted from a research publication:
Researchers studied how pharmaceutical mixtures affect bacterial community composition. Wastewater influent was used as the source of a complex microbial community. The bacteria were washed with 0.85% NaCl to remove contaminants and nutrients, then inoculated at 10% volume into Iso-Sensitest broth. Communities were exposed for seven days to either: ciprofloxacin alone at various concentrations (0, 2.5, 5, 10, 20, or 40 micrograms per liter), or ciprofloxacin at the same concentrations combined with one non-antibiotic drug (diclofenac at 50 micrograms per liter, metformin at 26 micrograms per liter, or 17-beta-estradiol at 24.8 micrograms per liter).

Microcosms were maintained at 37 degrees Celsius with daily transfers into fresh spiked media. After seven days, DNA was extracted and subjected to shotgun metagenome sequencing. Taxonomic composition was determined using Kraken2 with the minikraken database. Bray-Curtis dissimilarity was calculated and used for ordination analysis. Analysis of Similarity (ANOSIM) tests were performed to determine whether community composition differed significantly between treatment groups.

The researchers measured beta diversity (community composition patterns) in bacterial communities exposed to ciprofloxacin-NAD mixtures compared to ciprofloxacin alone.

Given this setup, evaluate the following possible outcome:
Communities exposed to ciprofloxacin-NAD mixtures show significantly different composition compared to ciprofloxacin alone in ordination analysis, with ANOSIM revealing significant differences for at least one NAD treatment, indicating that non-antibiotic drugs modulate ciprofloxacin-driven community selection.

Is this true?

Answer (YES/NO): NO